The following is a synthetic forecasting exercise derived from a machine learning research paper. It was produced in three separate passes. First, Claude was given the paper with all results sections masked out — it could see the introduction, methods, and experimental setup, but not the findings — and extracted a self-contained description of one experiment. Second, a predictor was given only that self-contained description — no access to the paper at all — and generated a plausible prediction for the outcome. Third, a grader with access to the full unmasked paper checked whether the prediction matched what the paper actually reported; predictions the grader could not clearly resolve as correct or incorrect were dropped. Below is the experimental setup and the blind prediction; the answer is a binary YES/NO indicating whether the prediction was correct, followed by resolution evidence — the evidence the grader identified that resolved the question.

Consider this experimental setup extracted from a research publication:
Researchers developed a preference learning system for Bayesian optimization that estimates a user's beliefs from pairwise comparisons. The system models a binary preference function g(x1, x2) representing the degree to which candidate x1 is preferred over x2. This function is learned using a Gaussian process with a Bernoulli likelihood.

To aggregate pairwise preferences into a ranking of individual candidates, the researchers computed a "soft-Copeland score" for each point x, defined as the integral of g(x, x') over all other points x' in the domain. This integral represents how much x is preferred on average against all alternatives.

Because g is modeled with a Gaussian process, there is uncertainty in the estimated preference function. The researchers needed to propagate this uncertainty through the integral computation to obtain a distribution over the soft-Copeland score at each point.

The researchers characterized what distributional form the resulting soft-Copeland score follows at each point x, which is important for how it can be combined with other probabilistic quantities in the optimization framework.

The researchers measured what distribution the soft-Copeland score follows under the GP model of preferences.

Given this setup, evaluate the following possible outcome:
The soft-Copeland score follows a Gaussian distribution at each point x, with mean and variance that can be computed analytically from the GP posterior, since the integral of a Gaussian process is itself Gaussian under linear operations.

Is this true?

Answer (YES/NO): YES